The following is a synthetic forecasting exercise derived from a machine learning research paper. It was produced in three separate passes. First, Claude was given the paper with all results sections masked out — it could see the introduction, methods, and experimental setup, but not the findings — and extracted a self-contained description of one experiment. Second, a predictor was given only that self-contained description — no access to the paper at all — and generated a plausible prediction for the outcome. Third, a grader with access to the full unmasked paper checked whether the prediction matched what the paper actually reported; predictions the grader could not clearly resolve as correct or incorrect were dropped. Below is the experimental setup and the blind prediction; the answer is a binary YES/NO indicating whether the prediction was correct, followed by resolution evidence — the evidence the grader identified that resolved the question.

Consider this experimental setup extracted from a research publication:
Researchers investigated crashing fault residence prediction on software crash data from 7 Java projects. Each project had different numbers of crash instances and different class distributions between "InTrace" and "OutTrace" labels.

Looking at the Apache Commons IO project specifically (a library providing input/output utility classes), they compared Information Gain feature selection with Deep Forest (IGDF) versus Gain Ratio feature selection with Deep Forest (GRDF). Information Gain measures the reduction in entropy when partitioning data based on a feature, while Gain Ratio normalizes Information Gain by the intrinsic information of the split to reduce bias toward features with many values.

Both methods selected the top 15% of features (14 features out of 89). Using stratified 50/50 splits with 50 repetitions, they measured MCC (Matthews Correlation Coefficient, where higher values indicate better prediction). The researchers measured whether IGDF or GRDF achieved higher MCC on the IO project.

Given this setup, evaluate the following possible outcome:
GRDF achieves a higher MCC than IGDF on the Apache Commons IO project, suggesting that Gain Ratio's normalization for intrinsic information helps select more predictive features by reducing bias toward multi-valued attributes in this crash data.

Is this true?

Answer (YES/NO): NO